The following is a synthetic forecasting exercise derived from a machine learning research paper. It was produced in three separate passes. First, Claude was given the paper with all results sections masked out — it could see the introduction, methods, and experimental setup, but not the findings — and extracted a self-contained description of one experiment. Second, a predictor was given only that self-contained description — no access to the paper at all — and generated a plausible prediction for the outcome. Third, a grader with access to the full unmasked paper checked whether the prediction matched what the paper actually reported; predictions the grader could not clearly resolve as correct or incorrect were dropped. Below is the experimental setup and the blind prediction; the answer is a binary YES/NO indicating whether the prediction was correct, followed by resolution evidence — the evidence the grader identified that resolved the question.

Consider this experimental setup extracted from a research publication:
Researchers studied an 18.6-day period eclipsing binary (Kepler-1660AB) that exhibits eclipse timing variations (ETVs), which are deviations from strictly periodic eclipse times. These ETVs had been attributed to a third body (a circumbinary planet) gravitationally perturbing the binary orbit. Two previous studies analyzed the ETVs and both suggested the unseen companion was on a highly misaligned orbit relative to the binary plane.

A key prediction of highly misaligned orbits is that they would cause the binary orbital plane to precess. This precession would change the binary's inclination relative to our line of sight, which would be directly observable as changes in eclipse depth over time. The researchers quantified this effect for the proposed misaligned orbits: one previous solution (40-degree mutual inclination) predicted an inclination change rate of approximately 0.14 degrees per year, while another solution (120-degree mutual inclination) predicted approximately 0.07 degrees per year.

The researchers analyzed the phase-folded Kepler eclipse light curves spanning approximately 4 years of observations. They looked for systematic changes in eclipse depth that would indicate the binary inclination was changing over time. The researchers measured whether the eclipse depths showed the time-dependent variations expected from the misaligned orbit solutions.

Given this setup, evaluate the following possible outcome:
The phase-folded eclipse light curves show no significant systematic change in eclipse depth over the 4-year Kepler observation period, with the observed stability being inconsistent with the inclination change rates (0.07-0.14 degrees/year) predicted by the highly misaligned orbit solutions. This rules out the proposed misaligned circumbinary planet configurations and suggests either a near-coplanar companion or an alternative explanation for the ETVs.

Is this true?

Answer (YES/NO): YES